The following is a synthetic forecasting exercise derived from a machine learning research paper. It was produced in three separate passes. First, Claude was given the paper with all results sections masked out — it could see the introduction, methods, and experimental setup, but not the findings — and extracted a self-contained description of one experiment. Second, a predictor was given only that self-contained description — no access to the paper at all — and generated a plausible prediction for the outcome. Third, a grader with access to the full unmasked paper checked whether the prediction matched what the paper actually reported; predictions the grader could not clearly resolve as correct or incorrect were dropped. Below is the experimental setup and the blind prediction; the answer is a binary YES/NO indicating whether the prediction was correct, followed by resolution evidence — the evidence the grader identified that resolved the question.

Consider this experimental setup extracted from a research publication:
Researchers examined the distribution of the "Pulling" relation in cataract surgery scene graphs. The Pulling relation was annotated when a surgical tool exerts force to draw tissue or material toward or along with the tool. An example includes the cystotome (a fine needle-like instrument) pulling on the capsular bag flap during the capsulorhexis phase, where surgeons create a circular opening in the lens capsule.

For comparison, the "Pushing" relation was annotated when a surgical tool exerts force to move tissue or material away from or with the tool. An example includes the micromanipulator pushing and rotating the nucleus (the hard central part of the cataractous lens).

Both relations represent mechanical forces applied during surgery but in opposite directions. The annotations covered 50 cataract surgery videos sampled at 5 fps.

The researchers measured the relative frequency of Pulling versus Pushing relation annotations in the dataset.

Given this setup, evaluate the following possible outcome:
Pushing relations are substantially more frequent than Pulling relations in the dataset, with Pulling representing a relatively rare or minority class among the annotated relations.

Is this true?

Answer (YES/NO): NO